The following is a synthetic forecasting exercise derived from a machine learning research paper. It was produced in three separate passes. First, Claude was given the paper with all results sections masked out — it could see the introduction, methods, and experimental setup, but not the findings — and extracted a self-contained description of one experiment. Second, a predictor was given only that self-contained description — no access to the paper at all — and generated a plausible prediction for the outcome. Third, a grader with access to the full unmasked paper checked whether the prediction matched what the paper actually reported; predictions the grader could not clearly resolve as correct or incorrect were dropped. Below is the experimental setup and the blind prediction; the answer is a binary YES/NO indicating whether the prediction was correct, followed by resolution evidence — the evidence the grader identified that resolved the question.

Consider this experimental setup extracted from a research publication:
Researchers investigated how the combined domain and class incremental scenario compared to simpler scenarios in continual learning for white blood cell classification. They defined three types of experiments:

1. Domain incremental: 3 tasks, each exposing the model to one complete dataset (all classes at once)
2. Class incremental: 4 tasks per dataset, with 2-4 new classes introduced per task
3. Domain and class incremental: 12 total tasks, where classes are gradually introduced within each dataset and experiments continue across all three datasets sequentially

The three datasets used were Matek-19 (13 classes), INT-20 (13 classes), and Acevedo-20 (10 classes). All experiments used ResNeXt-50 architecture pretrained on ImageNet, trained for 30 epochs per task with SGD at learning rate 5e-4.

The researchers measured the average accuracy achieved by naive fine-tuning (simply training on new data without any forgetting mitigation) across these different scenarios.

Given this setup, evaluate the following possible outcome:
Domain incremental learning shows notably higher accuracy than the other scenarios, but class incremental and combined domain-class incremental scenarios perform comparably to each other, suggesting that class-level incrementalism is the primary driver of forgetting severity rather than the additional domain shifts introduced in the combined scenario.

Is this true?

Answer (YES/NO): NO